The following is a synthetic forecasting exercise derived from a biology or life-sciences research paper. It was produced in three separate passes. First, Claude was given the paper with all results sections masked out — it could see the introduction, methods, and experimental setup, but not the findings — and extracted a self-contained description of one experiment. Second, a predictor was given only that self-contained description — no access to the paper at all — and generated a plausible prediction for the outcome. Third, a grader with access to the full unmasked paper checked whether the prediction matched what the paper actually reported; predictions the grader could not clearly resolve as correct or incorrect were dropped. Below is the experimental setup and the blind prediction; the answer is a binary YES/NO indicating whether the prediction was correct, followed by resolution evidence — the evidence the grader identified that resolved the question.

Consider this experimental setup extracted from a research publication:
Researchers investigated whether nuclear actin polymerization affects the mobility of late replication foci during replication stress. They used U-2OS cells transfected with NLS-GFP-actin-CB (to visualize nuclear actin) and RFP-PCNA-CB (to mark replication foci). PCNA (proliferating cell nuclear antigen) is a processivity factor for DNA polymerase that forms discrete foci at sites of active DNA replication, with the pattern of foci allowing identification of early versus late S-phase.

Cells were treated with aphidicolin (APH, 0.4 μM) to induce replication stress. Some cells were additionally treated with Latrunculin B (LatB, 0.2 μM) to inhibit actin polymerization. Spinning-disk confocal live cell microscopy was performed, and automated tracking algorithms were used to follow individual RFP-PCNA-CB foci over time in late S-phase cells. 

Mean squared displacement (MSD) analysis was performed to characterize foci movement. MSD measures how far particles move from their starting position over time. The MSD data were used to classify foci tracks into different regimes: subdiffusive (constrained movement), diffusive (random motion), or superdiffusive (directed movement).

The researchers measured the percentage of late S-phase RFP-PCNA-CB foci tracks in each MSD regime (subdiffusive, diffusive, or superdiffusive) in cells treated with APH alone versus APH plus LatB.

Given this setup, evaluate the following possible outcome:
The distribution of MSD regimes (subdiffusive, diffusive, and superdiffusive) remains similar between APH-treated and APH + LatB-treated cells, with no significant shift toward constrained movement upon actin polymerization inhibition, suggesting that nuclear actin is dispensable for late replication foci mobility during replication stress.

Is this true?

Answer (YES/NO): NO